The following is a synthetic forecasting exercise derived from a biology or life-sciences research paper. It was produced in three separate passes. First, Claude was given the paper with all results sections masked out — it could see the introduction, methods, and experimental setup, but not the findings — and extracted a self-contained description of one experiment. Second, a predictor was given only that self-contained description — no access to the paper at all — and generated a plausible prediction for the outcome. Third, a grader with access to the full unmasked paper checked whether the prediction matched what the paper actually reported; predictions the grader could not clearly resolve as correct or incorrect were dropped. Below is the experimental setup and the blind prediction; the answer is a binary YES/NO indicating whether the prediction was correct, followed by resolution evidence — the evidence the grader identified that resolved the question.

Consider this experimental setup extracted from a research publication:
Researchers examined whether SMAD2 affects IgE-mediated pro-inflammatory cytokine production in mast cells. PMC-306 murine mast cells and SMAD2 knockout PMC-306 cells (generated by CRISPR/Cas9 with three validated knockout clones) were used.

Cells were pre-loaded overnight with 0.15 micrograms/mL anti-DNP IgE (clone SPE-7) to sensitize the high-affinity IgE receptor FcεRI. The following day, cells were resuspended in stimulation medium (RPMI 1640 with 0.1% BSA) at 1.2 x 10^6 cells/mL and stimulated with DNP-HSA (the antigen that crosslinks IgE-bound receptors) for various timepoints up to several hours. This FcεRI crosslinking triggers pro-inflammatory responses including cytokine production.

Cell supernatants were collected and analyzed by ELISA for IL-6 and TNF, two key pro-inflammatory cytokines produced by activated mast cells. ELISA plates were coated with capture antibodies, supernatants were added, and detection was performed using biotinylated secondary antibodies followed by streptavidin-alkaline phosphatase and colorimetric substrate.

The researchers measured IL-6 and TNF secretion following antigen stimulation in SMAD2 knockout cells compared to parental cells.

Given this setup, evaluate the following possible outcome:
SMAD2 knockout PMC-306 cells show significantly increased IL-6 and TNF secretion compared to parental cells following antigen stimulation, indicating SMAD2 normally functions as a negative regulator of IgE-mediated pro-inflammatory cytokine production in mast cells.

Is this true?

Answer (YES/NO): NO